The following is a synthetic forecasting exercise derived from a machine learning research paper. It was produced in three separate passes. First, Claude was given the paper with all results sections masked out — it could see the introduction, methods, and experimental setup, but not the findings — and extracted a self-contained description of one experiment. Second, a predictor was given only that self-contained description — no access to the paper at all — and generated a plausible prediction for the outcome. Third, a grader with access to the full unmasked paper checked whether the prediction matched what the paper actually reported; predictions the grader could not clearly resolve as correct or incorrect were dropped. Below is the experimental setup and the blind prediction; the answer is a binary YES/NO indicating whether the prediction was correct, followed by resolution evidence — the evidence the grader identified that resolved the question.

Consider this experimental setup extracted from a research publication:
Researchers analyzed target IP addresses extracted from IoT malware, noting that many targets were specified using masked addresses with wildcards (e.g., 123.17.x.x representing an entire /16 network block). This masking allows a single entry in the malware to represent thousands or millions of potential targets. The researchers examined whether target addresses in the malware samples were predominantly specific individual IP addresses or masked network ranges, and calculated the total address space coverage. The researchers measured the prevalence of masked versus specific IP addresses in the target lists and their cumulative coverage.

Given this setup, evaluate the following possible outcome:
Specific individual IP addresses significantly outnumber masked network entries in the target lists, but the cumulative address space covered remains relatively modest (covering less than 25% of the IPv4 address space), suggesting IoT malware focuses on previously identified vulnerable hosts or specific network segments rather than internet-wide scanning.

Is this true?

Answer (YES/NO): NO